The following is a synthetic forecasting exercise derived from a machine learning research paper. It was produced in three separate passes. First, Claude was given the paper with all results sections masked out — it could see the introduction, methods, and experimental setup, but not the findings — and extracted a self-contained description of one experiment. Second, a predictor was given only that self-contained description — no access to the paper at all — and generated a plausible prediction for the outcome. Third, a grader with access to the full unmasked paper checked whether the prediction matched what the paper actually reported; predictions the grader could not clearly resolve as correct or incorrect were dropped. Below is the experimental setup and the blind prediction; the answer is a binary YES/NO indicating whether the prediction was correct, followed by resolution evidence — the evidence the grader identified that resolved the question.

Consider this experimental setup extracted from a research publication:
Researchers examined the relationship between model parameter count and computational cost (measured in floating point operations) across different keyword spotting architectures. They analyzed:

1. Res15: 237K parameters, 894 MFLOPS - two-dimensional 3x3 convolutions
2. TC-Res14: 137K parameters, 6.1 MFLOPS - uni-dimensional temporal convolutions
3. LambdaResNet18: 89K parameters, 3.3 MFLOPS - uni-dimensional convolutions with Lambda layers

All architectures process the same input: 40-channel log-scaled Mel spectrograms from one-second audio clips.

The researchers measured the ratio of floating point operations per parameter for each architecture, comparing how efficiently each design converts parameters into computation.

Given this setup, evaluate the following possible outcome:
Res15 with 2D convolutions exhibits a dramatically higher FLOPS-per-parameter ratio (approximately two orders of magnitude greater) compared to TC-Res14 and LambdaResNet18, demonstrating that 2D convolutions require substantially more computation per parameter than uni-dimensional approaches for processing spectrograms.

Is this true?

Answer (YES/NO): YES